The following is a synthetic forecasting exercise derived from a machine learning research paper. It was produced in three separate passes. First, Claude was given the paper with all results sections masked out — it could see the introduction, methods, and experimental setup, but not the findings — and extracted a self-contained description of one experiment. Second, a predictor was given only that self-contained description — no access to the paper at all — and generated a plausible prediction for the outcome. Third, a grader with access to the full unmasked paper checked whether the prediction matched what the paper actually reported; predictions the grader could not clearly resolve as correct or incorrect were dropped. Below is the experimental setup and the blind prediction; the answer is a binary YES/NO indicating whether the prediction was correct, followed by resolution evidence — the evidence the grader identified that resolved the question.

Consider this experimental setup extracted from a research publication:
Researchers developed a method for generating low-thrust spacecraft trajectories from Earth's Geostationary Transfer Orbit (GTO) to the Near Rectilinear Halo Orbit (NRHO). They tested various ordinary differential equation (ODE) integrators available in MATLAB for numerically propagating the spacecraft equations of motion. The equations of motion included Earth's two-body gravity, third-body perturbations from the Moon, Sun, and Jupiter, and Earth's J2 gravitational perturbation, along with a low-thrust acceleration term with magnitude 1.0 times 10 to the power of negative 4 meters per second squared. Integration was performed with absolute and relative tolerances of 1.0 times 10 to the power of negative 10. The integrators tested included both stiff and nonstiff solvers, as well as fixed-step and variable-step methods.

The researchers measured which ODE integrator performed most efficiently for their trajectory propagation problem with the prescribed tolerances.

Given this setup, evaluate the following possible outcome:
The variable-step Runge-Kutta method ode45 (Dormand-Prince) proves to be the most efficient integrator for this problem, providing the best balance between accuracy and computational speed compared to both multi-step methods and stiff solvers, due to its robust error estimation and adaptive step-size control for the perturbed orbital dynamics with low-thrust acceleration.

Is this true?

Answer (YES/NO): NO